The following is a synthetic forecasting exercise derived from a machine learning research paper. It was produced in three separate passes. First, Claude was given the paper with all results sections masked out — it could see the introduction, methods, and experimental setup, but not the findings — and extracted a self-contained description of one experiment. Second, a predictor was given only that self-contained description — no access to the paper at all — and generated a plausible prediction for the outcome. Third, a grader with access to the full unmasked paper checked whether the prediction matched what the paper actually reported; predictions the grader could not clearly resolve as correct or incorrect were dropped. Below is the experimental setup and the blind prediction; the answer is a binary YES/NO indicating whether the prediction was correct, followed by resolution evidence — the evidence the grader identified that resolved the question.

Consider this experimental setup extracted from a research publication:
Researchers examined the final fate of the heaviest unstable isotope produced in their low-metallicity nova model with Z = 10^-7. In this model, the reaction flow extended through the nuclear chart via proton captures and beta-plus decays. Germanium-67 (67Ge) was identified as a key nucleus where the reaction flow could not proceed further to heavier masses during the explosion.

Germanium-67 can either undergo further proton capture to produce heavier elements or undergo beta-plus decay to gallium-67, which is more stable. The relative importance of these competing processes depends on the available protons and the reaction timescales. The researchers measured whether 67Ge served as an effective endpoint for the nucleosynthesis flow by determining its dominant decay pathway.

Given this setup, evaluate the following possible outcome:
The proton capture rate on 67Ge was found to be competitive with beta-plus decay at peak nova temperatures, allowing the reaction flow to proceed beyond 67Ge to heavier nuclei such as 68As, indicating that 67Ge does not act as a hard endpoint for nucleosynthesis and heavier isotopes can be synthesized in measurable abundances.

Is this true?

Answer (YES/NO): NO